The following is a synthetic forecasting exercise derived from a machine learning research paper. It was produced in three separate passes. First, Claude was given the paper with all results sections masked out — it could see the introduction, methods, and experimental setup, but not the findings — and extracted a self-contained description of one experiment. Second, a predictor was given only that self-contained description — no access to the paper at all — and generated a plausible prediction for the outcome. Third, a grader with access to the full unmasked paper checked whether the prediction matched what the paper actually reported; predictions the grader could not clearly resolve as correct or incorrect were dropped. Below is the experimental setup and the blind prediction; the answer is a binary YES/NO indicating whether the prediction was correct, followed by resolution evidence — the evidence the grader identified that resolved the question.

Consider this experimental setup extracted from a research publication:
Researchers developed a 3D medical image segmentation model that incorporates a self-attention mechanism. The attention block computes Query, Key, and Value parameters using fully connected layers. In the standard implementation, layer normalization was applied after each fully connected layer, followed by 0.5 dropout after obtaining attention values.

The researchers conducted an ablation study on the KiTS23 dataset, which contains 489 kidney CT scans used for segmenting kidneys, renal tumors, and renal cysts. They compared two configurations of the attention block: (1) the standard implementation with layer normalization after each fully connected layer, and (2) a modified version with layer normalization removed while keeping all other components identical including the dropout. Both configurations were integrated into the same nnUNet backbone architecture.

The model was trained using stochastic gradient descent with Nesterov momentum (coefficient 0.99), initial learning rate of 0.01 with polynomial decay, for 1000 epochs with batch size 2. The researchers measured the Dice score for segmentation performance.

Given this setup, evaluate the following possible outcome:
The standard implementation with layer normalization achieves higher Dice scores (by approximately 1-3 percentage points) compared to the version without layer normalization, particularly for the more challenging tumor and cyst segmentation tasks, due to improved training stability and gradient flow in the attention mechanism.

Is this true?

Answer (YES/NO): NO